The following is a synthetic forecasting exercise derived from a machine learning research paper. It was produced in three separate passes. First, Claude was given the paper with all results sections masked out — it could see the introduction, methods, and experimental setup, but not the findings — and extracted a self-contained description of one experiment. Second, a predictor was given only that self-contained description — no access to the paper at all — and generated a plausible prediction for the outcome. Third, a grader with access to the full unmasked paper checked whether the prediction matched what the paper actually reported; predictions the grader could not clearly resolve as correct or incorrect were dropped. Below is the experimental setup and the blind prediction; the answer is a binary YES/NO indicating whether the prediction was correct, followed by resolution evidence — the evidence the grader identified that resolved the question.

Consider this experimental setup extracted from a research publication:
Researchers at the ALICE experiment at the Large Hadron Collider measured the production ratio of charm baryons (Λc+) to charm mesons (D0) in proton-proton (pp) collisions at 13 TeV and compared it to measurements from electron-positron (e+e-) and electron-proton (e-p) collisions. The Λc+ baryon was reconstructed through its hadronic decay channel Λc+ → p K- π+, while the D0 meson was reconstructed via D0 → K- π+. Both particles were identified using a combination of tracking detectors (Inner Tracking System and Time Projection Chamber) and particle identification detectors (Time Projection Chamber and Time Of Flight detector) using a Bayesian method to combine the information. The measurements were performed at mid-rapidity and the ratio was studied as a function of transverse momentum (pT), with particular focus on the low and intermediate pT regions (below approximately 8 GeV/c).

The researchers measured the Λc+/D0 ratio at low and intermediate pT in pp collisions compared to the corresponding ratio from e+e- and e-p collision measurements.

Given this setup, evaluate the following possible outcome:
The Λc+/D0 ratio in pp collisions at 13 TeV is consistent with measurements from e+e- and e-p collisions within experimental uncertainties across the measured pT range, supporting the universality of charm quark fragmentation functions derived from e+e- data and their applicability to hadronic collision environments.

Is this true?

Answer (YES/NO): NO